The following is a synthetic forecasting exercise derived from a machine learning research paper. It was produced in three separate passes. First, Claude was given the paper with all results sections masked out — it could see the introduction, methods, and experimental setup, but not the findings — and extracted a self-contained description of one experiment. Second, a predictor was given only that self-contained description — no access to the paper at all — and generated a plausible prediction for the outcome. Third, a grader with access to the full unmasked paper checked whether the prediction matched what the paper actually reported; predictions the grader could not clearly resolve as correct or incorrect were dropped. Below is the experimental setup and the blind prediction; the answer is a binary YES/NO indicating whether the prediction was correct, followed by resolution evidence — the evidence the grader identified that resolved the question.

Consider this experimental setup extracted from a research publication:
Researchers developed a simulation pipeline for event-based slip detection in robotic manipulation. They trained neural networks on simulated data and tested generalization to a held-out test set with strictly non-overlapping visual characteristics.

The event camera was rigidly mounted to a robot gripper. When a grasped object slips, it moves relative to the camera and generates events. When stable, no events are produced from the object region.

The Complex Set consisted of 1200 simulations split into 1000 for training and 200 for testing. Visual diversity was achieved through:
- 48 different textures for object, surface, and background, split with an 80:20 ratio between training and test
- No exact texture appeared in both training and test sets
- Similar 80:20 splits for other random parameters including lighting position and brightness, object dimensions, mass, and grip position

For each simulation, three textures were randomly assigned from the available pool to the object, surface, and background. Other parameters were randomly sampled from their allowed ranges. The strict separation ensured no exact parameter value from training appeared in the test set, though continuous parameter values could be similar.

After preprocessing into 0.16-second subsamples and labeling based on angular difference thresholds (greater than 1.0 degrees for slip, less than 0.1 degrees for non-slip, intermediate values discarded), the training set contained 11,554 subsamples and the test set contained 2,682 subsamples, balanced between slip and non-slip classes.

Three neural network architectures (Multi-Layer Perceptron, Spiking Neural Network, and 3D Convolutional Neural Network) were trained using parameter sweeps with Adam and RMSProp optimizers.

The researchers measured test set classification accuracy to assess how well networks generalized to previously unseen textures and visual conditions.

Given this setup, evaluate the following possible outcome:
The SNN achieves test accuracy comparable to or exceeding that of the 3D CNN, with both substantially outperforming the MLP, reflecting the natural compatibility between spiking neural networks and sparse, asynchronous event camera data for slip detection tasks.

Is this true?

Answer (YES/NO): NO